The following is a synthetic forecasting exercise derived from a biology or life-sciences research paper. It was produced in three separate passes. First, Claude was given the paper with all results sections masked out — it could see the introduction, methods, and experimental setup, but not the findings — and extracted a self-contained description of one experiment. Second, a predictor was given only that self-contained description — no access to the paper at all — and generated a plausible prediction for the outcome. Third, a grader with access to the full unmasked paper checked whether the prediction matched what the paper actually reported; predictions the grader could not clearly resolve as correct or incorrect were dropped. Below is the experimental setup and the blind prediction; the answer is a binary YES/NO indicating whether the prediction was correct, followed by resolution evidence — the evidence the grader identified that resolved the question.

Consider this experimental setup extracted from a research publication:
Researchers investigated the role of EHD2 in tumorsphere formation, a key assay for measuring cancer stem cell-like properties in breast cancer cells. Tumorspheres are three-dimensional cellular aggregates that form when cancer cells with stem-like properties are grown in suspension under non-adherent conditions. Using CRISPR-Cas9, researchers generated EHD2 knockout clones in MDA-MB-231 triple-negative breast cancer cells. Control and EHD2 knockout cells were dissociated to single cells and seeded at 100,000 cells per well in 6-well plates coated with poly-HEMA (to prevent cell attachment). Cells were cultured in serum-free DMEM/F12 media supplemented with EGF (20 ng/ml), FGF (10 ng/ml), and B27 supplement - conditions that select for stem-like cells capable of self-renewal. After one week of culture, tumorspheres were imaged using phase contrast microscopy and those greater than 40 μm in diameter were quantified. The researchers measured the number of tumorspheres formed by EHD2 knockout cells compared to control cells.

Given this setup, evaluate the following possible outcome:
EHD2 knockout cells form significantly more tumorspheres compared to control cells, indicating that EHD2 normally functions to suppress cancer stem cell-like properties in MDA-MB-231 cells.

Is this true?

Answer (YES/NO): NO